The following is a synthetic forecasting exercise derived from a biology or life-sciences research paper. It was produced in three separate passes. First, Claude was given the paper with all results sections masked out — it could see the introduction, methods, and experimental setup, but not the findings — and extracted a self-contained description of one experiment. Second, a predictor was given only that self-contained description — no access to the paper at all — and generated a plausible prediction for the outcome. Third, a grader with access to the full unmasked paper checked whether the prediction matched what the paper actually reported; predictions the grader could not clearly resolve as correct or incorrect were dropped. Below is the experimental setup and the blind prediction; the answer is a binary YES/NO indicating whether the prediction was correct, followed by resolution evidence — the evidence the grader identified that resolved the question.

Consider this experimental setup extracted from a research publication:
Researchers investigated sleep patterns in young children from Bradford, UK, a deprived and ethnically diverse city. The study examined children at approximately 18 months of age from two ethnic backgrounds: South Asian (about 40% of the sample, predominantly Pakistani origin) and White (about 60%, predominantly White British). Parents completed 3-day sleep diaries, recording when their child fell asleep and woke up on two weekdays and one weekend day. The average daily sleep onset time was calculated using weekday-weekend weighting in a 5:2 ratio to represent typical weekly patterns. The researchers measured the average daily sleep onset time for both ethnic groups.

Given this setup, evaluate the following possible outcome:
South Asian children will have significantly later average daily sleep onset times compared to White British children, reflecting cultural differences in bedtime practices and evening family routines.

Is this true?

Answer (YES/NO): YES